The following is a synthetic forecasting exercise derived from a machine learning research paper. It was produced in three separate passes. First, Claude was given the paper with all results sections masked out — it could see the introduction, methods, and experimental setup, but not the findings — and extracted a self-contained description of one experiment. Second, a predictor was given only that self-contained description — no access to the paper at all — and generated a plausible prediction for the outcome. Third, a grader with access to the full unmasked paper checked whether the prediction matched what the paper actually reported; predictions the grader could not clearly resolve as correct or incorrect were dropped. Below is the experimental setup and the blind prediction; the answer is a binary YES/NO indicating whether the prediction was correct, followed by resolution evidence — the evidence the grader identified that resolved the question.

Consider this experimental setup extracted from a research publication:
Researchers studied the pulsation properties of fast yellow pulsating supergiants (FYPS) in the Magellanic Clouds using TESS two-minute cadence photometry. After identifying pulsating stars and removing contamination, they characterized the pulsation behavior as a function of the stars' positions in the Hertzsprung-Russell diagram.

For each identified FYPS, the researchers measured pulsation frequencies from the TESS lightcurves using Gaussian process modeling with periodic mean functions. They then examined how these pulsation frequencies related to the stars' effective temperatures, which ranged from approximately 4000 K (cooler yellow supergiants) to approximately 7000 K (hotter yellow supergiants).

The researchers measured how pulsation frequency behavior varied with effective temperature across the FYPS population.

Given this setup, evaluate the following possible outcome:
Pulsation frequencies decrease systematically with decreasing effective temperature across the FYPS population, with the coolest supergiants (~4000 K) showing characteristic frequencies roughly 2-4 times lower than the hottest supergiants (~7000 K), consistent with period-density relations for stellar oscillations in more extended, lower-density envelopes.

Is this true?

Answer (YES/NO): NO